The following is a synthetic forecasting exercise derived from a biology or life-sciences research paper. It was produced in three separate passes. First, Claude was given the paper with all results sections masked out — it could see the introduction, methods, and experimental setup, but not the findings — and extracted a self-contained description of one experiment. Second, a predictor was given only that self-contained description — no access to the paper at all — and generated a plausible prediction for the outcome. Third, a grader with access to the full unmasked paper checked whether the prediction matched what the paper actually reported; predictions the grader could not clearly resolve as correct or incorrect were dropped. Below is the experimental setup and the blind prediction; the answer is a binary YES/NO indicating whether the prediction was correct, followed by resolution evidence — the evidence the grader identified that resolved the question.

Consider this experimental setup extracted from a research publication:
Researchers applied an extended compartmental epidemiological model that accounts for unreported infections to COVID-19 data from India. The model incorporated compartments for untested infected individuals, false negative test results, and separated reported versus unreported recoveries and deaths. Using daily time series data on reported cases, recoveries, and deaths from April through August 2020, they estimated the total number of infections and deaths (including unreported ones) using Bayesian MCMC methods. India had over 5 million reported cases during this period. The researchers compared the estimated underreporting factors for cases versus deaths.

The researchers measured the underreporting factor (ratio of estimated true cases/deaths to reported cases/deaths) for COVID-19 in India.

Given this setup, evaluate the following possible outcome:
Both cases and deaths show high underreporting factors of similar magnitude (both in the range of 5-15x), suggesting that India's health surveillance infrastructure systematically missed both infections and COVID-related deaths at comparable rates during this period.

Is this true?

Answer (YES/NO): NO